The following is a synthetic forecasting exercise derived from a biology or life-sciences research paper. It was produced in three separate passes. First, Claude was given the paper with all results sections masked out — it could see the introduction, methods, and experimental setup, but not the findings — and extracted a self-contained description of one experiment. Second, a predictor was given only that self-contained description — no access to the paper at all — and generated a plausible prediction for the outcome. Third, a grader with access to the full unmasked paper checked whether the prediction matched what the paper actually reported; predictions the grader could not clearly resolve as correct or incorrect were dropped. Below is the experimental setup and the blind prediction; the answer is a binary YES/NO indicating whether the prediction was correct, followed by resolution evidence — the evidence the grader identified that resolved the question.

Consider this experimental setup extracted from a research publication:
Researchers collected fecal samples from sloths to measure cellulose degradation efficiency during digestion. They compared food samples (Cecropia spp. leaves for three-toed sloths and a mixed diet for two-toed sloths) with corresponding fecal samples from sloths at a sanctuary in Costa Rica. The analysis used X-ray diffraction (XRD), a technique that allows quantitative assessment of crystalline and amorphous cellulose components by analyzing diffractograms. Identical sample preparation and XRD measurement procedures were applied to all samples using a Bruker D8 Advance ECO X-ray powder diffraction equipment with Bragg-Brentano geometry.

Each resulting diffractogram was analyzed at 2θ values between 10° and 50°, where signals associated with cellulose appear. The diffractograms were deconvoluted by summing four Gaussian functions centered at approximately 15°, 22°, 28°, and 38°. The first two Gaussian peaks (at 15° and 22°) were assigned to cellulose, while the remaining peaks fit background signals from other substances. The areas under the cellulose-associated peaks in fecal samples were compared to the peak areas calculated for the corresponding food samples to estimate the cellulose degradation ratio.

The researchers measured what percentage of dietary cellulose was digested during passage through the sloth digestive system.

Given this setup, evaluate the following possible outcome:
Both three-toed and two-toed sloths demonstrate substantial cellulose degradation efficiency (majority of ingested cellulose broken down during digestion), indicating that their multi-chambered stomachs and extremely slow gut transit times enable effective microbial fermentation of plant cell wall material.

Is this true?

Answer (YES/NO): NO